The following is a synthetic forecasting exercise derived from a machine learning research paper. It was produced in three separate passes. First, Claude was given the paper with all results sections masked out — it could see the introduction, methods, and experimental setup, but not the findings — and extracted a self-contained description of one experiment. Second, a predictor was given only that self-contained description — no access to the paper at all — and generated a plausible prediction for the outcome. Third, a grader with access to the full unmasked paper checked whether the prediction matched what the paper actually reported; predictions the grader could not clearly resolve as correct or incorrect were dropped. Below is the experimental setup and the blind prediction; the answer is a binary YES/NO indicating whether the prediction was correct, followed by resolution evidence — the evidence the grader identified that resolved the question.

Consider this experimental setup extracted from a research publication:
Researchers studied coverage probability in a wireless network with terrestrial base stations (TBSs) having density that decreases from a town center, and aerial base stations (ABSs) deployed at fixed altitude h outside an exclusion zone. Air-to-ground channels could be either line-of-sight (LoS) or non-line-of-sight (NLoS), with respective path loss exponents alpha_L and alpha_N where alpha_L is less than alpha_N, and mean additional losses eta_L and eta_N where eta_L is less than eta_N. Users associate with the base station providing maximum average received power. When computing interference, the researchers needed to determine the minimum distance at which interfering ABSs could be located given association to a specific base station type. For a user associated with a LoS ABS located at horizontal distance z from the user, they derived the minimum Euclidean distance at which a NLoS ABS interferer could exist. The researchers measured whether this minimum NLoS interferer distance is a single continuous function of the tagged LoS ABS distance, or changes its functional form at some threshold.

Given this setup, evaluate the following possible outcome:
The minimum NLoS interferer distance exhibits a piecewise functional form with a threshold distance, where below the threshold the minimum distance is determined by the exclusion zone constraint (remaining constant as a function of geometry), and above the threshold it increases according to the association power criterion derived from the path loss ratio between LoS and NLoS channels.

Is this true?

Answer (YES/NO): NO